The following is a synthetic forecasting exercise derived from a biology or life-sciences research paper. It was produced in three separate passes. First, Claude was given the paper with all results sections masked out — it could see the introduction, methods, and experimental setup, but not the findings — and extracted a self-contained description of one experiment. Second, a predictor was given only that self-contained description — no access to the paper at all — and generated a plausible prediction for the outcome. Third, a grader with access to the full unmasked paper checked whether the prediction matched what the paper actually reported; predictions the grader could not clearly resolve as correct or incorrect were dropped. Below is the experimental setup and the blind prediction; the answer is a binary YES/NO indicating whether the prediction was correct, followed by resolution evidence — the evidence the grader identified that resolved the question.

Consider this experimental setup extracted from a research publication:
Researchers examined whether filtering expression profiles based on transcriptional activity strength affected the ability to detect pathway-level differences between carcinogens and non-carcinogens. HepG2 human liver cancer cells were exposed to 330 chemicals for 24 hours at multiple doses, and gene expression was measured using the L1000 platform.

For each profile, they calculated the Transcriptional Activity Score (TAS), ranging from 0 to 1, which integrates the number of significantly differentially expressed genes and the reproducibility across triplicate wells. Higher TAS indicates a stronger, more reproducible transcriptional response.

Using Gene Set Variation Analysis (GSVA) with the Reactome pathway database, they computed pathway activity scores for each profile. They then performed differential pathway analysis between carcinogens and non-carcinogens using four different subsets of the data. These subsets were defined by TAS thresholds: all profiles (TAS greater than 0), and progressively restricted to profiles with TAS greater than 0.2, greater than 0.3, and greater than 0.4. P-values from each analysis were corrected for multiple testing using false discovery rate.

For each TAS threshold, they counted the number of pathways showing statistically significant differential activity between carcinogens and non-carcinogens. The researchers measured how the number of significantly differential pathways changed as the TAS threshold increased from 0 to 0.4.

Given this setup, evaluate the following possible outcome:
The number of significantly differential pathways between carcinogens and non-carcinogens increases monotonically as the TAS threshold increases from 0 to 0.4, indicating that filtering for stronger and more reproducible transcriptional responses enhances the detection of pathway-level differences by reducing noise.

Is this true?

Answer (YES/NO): YES